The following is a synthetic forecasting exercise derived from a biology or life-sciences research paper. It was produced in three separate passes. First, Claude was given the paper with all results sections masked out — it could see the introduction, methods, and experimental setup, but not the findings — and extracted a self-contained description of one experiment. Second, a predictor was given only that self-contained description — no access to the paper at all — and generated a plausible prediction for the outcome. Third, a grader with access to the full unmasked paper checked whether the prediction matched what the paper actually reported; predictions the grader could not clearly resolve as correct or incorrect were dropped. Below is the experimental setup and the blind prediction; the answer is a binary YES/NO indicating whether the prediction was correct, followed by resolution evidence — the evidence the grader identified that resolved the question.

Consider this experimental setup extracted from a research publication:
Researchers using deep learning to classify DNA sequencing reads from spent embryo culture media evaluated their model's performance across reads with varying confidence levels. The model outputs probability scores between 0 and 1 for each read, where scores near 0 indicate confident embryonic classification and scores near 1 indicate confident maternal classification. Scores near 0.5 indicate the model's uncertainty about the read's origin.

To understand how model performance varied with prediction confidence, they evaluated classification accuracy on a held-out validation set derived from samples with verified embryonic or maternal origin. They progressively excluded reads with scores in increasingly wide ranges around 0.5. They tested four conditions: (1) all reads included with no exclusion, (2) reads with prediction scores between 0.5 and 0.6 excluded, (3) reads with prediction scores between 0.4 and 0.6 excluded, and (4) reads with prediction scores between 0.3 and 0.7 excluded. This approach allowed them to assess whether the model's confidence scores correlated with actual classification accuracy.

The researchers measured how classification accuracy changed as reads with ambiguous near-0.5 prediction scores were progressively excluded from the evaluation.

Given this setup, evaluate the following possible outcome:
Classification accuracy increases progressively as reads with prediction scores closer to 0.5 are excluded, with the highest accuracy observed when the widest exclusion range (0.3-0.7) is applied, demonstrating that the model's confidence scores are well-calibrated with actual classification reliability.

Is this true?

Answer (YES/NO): YES